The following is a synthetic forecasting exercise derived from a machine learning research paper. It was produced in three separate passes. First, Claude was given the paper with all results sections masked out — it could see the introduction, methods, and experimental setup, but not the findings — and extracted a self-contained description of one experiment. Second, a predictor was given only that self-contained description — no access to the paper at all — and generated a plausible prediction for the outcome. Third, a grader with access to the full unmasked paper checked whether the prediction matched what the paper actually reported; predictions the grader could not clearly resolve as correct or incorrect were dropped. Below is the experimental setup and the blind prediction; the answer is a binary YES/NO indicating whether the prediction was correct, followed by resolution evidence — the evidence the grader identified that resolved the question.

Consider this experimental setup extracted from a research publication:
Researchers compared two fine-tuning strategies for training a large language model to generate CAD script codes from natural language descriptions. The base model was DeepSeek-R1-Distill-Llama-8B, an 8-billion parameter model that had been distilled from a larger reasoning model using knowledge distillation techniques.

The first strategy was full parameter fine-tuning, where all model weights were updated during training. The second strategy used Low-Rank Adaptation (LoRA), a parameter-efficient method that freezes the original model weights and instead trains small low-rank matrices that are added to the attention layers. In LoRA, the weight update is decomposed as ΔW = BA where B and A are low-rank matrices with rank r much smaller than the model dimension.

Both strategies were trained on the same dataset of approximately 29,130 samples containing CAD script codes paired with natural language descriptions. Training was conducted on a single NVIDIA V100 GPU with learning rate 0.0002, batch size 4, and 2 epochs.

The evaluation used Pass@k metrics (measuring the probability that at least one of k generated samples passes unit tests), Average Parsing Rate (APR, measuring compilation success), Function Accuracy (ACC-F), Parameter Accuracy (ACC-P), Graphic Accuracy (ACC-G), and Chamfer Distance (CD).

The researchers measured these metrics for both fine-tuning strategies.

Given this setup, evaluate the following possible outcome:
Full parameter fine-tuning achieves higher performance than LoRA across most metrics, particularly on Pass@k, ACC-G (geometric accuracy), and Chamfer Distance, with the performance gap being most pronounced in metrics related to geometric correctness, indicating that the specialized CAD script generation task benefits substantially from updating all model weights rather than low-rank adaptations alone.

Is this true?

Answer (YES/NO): NO